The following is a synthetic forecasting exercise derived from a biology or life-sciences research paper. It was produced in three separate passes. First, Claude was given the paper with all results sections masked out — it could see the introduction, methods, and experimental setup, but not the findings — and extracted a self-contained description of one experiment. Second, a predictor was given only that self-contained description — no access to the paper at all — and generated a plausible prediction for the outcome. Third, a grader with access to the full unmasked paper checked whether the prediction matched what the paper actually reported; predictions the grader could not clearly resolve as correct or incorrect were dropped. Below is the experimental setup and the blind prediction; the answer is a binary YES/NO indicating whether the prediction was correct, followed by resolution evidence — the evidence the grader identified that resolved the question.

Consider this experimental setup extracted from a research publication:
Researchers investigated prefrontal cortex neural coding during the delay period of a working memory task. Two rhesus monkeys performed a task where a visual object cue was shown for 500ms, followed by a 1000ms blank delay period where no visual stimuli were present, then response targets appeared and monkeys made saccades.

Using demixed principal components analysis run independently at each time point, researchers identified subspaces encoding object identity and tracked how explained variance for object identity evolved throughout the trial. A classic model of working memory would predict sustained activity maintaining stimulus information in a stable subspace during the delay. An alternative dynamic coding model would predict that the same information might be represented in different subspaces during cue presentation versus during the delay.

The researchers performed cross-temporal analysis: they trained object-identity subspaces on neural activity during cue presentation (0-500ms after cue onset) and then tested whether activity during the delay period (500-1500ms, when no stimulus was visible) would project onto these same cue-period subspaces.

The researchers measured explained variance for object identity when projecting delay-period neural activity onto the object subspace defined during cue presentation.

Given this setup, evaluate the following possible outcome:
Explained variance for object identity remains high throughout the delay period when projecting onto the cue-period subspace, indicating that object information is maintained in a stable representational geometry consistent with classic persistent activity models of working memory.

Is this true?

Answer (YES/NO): NO